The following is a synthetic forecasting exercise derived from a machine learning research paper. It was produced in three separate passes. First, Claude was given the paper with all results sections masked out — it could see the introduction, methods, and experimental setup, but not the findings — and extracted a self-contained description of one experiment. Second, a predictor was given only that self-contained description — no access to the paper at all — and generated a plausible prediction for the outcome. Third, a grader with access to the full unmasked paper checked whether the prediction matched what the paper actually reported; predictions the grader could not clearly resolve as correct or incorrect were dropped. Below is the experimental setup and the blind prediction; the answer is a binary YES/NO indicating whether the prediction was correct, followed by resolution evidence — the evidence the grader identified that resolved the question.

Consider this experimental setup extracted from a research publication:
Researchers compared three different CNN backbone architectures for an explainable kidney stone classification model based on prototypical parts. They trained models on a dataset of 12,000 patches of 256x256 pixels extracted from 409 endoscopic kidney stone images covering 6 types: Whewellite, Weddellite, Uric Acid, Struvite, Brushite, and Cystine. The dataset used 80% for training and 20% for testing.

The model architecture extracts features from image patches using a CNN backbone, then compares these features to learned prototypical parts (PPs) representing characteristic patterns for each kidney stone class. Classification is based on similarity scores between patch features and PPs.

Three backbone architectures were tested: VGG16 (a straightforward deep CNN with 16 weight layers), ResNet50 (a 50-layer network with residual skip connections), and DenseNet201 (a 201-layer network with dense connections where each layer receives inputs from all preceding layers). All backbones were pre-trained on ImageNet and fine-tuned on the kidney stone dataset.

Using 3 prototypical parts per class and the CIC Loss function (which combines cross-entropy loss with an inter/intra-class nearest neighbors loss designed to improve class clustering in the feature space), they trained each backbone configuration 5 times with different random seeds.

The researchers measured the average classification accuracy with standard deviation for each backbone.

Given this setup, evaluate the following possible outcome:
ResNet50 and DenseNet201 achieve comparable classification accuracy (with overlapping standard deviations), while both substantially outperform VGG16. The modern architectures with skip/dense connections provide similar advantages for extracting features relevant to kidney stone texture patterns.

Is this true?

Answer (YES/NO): NO